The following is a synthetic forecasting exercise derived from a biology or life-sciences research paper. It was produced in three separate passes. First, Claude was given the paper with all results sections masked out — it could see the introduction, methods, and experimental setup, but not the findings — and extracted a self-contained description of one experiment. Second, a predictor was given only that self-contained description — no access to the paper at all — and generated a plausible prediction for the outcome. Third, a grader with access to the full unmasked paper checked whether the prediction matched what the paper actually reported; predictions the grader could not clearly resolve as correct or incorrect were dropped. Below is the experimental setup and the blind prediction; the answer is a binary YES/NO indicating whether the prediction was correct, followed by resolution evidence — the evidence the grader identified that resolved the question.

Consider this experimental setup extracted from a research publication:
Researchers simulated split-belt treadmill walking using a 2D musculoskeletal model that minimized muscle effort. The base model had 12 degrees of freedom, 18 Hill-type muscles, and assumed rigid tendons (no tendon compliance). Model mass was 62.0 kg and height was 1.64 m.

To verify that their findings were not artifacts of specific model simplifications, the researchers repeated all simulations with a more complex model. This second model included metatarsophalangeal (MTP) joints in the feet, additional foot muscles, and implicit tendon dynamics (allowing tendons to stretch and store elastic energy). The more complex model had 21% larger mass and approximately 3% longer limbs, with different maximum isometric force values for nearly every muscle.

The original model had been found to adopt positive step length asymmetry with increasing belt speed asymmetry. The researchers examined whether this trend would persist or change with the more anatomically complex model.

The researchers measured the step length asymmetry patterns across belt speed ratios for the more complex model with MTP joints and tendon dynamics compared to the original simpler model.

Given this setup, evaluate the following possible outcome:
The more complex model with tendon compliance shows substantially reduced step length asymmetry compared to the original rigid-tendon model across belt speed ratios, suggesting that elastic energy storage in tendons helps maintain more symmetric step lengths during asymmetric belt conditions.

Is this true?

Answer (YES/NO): NO